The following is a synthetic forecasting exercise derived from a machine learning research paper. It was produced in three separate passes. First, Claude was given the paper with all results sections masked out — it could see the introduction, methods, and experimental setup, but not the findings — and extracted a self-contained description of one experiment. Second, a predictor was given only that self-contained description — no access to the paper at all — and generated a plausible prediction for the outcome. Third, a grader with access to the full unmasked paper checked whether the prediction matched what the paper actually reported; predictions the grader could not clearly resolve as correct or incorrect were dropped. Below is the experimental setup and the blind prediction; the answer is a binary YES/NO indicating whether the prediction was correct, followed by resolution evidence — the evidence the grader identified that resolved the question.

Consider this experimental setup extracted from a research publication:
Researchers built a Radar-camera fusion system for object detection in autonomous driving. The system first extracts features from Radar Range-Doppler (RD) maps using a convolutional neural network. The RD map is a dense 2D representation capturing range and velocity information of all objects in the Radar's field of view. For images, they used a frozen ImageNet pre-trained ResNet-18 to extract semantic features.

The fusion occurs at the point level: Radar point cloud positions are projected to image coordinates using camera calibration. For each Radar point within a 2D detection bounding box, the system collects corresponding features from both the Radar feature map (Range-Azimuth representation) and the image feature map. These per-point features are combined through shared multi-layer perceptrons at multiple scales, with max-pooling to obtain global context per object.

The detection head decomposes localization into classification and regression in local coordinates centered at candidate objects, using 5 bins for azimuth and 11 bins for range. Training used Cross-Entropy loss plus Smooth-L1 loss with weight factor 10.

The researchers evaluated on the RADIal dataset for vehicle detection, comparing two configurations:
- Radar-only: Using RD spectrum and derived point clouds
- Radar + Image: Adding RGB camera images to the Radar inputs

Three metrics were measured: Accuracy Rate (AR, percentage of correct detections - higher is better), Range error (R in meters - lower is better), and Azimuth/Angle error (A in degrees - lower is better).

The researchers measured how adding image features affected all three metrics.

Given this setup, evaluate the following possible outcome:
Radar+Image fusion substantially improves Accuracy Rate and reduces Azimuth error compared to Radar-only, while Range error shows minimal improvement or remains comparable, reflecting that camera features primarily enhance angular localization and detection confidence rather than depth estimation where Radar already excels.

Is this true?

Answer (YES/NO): NO